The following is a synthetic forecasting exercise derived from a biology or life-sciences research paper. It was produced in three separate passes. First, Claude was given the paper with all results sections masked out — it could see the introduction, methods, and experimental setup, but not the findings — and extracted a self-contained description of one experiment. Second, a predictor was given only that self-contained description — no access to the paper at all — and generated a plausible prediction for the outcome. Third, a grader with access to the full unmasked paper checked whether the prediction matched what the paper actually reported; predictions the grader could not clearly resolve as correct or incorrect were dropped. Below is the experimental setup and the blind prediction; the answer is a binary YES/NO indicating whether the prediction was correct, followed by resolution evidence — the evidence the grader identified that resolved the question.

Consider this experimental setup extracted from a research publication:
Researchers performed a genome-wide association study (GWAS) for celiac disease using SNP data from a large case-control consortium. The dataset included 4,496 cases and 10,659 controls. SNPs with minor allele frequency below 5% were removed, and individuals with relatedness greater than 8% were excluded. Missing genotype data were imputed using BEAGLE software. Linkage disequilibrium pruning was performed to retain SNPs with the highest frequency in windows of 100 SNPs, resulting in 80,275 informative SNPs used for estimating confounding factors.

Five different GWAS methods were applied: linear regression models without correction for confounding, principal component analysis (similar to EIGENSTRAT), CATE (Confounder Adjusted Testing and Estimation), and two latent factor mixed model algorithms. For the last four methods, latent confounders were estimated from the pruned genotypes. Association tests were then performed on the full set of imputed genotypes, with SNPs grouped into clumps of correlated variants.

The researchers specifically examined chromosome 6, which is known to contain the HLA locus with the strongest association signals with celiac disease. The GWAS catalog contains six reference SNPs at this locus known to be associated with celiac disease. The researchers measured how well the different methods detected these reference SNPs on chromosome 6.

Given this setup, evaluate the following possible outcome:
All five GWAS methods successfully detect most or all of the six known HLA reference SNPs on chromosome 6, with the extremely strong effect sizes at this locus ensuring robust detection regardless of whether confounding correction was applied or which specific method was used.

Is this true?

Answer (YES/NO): YES